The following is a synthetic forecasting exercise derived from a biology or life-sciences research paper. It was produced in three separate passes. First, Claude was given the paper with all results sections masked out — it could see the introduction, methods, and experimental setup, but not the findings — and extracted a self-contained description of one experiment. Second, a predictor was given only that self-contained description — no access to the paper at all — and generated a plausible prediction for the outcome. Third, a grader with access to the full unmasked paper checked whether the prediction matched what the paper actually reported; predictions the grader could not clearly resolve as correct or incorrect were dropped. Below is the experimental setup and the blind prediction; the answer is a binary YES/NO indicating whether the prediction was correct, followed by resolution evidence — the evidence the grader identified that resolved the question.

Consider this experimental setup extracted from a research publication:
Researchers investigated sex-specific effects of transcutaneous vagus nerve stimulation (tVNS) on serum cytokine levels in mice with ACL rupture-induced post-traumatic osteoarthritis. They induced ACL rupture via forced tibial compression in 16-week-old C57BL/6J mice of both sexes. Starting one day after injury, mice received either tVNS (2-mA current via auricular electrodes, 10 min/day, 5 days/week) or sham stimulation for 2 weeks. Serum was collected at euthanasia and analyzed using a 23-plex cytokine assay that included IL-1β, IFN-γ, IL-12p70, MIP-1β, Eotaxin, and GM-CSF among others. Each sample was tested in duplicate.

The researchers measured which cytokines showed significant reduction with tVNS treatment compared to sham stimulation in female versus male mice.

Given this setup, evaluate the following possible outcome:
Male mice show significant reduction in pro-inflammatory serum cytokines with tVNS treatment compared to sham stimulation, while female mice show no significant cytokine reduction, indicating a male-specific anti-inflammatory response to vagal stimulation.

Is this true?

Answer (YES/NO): NO